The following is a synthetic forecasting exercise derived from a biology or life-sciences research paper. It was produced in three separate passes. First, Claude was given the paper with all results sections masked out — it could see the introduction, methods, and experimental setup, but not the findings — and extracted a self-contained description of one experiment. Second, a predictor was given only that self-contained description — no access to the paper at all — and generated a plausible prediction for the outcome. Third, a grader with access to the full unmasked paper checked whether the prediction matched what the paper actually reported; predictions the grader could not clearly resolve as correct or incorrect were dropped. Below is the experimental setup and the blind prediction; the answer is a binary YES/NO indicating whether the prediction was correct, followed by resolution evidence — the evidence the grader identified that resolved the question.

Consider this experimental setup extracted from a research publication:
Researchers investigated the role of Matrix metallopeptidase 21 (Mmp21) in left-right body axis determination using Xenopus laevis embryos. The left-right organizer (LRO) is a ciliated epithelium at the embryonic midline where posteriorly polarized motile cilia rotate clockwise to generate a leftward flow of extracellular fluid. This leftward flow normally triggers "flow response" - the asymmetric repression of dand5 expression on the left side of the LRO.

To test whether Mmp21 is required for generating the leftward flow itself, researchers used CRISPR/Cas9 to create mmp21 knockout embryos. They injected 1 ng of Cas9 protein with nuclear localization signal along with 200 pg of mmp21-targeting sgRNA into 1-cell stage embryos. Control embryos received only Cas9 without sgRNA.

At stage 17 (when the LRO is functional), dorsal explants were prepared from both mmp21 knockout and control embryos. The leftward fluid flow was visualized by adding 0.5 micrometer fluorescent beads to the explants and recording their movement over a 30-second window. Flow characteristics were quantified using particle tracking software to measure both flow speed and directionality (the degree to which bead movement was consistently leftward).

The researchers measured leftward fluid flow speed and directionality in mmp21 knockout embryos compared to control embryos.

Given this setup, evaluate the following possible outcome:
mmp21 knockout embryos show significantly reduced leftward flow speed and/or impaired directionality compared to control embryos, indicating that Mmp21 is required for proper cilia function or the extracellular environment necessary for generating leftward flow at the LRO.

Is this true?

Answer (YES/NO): NO